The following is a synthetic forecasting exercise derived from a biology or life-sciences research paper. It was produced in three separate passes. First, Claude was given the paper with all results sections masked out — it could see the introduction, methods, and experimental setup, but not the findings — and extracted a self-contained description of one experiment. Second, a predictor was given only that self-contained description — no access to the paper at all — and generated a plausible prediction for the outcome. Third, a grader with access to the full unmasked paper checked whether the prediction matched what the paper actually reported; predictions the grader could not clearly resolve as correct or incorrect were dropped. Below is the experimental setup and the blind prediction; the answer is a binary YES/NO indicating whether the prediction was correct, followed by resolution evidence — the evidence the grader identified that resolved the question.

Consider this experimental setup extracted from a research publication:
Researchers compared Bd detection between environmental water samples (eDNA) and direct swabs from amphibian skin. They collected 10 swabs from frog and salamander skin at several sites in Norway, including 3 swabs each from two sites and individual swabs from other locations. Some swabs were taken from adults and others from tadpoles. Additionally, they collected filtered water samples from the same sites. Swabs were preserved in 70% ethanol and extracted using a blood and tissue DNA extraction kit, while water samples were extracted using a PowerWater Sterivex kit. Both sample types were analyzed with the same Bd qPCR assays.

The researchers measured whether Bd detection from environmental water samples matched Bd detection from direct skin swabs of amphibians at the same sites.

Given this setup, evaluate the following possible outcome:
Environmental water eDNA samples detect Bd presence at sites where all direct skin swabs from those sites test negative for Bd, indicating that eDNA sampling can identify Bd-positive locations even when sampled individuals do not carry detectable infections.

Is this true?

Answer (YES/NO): YES